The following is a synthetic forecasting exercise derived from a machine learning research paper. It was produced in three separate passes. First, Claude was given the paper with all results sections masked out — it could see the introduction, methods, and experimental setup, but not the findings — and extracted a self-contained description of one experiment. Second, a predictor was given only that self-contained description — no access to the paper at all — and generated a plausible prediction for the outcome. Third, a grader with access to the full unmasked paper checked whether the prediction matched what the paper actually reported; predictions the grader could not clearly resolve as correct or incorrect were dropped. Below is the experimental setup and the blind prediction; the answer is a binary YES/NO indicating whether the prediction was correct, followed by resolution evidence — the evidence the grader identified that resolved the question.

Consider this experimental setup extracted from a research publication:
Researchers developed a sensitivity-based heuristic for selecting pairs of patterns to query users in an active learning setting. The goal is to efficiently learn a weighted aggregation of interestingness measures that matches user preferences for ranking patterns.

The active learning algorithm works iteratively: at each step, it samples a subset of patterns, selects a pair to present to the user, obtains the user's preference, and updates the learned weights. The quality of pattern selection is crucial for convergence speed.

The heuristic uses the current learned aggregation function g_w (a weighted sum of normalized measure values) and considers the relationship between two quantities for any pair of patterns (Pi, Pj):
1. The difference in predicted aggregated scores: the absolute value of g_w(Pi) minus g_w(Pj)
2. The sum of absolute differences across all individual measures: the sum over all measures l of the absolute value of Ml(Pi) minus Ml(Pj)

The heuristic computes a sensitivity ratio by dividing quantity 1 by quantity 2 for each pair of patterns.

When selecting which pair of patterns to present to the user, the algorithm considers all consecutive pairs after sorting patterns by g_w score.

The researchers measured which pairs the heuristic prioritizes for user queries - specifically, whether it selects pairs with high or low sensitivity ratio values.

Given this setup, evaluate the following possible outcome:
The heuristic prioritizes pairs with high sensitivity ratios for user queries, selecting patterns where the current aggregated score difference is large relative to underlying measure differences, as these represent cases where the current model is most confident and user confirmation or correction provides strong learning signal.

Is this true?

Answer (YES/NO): NO